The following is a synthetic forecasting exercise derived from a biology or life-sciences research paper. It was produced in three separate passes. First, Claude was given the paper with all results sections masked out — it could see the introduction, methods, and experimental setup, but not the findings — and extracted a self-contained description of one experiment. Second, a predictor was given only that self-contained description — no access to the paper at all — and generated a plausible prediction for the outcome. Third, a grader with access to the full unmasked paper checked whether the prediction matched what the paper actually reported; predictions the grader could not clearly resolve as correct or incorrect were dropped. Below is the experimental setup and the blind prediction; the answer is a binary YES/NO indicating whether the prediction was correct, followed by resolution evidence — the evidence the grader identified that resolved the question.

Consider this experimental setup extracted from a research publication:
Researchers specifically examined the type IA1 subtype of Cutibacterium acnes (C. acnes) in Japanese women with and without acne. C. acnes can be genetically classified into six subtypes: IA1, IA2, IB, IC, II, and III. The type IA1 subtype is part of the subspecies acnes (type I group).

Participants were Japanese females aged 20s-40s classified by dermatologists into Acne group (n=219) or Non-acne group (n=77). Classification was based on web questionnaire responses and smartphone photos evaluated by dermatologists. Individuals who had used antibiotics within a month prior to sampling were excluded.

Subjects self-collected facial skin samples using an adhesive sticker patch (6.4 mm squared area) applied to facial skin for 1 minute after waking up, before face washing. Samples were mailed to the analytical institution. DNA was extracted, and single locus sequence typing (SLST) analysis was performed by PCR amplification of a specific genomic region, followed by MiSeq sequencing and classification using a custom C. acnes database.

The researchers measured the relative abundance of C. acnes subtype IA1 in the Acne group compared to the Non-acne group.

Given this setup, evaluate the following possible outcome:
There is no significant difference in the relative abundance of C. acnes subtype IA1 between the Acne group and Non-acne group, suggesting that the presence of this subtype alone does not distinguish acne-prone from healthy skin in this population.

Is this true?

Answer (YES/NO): YES